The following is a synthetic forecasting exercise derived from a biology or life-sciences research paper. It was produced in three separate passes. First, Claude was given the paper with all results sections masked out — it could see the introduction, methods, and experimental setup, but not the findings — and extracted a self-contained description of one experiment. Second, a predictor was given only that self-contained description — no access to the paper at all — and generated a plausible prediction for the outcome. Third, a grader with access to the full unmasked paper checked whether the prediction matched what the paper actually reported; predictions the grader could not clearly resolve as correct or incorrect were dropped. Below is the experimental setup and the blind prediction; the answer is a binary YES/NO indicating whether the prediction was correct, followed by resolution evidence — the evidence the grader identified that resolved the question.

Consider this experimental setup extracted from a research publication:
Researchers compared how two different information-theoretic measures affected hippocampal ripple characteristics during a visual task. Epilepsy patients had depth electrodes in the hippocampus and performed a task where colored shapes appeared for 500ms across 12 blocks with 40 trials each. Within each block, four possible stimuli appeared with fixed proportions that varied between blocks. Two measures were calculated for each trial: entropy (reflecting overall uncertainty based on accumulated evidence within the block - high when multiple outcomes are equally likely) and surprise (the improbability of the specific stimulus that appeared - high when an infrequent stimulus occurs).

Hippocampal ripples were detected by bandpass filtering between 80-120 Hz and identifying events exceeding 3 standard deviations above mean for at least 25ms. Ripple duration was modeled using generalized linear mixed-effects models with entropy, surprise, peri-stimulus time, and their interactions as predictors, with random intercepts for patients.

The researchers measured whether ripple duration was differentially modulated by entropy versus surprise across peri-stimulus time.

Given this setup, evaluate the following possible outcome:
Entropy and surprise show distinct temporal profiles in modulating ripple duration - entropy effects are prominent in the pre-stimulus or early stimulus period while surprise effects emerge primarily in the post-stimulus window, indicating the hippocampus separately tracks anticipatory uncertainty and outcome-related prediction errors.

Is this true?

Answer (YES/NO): NO